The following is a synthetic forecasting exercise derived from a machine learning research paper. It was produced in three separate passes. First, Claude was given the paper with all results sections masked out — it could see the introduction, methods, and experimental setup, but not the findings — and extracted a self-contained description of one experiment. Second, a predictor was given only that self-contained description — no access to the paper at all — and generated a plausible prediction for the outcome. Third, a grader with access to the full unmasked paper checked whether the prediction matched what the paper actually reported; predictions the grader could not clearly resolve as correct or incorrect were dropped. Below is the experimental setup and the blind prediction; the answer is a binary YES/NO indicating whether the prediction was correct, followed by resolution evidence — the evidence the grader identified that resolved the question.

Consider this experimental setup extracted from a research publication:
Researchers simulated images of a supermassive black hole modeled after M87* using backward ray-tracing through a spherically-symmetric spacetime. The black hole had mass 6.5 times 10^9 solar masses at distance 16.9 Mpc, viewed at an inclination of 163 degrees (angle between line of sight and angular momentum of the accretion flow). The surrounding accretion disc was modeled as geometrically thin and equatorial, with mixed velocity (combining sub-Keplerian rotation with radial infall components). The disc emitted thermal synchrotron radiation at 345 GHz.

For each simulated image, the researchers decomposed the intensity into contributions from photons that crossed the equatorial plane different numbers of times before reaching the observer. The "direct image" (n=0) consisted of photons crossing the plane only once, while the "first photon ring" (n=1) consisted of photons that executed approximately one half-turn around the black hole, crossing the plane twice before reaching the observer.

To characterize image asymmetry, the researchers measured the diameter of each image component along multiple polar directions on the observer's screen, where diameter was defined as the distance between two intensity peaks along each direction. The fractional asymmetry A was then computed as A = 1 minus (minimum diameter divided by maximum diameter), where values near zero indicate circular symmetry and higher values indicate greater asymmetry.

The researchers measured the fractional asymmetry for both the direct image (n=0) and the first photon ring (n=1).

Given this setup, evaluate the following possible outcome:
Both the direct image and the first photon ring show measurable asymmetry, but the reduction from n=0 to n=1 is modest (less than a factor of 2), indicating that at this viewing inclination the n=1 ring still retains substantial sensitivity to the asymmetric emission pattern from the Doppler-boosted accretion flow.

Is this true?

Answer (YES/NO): NO